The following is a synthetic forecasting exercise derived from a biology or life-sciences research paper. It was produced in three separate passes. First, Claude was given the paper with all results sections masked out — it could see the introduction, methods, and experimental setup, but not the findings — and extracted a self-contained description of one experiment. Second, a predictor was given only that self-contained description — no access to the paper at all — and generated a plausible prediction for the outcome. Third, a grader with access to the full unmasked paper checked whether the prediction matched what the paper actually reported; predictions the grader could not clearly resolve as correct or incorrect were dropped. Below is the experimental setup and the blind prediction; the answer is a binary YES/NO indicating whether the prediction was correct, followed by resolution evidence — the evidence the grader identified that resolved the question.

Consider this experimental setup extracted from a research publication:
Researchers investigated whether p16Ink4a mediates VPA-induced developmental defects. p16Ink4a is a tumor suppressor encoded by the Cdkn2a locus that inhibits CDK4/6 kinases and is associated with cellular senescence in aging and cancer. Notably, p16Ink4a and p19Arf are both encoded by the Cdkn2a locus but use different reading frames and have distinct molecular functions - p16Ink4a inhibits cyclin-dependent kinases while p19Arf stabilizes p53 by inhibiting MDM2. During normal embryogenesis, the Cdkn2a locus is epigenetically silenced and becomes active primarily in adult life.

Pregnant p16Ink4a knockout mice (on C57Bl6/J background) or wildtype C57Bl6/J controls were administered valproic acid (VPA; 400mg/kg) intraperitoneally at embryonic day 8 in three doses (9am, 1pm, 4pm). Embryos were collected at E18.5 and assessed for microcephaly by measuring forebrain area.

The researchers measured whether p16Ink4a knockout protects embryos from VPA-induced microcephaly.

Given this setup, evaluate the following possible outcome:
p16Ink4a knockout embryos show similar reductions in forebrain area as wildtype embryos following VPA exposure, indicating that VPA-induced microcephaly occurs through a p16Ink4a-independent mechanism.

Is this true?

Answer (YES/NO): YES